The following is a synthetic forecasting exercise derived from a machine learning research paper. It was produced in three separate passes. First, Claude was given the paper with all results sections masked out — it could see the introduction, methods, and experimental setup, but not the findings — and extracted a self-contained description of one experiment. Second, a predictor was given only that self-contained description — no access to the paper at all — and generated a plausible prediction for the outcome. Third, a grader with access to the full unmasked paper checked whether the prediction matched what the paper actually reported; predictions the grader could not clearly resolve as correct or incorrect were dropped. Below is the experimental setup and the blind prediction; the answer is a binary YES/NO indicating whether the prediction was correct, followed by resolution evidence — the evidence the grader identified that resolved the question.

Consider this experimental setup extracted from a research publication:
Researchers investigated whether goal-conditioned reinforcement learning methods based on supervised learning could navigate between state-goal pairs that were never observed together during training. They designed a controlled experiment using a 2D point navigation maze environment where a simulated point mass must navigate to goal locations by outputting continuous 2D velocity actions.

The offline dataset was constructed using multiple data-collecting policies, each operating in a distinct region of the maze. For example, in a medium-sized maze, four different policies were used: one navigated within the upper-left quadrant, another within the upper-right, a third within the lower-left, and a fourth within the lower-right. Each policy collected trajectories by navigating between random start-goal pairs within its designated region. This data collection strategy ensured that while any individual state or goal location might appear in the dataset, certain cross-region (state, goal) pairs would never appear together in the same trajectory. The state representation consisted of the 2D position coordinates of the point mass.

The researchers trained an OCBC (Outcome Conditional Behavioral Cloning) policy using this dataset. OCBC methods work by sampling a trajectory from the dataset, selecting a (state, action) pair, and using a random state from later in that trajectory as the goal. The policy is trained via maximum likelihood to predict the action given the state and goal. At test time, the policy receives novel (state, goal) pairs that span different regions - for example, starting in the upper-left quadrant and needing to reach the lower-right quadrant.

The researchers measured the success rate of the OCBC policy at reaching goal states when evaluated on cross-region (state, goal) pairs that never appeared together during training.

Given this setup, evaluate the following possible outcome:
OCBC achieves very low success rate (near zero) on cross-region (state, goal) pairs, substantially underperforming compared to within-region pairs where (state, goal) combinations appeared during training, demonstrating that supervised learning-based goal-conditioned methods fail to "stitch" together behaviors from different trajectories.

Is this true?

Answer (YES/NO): YES